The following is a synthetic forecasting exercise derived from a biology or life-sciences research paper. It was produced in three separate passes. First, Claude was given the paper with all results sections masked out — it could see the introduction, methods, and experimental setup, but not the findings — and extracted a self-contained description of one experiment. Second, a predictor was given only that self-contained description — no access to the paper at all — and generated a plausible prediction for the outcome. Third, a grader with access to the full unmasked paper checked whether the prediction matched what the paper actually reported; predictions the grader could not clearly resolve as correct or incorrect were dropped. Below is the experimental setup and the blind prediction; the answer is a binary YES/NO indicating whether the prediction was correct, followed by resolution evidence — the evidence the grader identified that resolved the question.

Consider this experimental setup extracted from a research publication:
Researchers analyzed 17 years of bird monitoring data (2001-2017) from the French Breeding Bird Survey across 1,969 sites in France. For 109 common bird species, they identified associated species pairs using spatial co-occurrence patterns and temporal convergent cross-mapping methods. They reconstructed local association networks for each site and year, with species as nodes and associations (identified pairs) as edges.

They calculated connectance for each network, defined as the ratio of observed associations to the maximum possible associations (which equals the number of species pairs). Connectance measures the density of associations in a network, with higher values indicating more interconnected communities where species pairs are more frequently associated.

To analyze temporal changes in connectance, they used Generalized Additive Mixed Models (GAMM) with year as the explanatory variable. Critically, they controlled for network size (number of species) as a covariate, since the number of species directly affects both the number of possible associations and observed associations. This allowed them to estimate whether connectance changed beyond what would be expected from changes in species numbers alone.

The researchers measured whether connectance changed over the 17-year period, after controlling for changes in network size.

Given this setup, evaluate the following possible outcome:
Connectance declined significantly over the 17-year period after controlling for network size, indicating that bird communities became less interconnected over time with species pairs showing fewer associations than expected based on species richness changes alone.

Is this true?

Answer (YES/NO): NO